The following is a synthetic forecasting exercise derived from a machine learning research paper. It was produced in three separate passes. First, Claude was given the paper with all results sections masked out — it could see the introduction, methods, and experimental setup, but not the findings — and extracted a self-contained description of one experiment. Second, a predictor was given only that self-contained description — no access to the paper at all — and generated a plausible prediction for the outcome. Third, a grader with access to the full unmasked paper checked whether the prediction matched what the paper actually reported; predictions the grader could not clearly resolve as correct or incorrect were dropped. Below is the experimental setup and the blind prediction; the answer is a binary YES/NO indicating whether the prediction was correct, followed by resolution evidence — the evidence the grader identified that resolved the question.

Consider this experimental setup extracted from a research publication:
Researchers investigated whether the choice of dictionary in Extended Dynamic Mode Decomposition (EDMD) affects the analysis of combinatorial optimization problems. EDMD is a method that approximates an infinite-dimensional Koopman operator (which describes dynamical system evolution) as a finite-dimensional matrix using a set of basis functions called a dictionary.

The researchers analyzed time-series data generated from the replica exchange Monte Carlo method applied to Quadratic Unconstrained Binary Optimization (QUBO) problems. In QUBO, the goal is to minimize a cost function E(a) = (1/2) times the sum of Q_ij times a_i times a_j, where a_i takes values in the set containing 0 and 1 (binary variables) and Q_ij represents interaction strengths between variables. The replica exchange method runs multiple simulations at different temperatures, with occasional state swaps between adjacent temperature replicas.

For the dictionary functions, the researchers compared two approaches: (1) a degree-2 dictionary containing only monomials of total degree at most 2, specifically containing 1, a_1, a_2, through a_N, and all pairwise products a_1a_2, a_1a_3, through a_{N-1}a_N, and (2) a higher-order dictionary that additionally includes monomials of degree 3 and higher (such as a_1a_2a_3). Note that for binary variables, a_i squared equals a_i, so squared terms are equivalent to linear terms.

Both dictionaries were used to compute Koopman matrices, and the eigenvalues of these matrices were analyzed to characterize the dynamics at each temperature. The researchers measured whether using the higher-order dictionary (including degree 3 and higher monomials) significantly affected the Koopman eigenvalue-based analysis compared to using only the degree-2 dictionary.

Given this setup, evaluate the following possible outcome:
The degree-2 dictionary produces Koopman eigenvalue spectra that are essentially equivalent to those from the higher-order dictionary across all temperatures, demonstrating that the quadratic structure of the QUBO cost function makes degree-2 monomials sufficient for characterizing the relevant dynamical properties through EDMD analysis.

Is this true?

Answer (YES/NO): YES